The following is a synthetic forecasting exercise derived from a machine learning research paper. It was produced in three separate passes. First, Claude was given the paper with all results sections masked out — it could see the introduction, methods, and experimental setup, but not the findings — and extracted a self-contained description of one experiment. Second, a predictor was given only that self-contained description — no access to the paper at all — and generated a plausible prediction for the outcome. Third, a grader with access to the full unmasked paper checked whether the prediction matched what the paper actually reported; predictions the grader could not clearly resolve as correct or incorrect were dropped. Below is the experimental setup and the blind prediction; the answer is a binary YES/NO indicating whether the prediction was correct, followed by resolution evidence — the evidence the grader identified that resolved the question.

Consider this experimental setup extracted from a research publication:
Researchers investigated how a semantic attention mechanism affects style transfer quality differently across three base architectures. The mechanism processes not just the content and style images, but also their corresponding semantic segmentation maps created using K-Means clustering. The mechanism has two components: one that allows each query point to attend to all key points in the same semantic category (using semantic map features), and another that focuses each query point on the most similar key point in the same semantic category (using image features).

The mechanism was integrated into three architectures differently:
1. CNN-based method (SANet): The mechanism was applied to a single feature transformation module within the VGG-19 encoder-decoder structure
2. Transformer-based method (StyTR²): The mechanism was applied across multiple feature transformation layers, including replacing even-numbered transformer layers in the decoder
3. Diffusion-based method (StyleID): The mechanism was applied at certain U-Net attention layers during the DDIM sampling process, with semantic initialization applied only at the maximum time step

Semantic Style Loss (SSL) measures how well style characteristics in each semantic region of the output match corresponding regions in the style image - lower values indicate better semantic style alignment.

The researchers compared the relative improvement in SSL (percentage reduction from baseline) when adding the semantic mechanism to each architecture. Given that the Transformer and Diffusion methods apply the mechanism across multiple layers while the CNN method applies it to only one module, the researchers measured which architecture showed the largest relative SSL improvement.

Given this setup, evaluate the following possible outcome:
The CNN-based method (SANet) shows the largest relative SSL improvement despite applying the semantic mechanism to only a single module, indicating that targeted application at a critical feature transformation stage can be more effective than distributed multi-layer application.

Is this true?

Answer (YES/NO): YES